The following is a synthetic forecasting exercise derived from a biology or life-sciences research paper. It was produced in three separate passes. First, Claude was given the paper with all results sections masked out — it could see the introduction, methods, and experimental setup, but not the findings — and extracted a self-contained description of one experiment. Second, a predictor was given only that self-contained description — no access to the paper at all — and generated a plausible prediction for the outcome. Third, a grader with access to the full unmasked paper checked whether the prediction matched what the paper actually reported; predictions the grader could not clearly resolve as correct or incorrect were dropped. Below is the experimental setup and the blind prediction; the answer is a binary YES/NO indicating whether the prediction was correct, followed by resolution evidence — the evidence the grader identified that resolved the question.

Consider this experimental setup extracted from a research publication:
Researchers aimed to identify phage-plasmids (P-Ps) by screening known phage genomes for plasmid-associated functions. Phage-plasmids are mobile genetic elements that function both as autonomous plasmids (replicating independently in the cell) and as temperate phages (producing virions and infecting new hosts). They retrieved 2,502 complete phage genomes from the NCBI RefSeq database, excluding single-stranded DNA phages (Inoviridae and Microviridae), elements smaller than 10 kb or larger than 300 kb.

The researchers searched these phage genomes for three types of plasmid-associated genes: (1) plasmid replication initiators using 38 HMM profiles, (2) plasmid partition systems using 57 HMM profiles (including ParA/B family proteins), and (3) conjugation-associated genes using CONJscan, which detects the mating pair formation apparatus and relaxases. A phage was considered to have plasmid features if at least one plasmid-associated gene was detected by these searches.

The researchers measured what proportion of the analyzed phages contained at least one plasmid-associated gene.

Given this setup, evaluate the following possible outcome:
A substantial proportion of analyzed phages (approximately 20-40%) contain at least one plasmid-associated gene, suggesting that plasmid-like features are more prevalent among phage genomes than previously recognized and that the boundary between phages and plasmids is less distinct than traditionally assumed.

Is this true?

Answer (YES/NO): NO